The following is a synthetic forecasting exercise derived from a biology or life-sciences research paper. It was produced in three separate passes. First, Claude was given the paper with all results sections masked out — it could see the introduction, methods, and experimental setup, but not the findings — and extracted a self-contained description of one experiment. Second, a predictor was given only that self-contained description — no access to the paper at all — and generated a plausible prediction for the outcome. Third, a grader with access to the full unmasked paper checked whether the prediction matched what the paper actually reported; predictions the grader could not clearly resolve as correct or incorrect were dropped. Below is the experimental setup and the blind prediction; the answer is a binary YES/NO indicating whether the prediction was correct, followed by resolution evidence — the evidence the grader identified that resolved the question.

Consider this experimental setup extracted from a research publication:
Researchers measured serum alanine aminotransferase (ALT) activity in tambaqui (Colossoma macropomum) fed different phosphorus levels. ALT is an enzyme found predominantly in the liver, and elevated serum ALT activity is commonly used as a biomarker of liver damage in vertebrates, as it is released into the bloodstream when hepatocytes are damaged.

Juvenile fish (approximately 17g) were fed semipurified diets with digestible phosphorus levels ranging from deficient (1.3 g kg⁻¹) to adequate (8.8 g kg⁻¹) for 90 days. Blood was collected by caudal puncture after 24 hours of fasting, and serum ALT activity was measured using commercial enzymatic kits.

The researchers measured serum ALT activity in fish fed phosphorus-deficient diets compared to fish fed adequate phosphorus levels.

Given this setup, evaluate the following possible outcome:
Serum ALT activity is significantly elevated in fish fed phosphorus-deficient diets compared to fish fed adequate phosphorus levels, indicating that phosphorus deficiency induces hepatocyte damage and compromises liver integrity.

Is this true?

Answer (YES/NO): YES